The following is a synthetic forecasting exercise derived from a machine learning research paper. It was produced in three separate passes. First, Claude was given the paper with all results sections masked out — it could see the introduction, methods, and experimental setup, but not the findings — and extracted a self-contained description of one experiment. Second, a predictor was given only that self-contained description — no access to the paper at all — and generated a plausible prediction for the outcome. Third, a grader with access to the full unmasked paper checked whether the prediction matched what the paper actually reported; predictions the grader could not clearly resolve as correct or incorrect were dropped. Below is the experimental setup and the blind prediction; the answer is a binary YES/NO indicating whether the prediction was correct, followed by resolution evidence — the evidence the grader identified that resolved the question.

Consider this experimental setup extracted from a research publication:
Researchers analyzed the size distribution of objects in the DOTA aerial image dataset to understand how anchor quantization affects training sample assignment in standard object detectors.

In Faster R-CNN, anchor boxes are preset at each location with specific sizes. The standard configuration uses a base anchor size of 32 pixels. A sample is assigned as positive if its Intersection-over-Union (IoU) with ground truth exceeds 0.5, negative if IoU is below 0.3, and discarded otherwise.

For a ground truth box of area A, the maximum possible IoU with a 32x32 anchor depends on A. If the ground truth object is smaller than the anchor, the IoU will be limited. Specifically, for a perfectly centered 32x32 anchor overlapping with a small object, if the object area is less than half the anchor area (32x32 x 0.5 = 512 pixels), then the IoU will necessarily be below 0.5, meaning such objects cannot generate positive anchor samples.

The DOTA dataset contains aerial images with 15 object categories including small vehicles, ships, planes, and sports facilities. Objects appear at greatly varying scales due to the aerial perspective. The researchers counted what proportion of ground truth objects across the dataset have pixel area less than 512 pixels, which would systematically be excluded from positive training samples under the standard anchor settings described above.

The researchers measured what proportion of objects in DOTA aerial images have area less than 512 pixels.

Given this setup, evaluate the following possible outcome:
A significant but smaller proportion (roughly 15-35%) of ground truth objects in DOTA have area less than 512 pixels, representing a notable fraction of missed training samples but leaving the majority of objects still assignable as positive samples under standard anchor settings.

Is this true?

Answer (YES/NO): YES